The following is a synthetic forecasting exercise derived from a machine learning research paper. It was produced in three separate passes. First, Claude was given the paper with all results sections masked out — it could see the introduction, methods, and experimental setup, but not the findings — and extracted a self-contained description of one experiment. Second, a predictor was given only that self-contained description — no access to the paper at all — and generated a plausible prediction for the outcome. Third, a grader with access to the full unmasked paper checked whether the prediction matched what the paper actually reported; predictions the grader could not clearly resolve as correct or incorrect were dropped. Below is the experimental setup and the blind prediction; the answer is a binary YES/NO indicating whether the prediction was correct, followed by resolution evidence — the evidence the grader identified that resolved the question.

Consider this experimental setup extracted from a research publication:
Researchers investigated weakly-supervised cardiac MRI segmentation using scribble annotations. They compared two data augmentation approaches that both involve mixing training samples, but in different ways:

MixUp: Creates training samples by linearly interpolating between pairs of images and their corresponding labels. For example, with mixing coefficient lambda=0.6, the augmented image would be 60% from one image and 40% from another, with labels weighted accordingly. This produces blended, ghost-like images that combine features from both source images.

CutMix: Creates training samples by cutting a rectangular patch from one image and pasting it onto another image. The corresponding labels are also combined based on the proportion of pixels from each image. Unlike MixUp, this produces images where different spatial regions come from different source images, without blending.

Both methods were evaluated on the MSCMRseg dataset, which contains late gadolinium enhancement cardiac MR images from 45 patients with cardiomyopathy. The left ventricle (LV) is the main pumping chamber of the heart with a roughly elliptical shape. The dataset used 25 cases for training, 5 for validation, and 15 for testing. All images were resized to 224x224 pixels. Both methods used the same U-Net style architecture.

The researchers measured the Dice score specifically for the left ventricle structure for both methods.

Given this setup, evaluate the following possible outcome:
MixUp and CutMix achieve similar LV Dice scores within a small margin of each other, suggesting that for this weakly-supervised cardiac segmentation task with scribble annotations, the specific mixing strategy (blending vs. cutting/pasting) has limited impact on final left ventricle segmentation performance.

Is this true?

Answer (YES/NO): YES